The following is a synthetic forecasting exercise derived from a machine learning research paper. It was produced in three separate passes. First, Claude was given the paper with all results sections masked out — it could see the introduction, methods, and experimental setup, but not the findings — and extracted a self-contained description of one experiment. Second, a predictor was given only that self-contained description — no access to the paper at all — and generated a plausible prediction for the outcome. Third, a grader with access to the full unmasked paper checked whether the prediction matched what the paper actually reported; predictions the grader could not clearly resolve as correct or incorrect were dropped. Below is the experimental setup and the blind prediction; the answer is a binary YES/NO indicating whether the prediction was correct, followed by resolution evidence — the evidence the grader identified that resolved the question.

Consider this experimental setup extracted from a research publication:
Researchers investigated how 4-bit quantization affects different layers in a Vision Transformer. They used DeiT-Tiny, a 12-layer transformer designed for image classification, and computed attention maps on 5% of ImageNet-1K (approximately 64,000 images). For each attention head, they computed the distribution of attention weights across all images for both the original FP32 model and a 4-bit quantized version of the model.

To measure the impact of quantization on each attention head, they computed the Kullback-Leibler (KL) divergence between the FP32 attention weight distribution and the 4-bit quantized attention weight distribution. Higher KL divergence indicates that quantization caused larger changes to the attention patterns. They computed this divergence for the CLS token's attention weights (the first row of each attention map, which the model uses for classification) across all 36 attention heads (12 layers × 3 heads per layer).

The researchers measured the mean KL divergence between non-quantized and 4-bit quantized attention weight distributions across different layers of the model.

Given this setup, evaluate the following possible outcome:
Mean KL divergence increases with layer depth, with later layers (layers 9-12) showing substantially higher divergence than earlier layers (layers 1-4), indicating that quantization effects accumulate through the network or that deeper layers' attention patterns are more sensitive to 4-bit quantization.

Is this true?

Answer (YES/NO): NO